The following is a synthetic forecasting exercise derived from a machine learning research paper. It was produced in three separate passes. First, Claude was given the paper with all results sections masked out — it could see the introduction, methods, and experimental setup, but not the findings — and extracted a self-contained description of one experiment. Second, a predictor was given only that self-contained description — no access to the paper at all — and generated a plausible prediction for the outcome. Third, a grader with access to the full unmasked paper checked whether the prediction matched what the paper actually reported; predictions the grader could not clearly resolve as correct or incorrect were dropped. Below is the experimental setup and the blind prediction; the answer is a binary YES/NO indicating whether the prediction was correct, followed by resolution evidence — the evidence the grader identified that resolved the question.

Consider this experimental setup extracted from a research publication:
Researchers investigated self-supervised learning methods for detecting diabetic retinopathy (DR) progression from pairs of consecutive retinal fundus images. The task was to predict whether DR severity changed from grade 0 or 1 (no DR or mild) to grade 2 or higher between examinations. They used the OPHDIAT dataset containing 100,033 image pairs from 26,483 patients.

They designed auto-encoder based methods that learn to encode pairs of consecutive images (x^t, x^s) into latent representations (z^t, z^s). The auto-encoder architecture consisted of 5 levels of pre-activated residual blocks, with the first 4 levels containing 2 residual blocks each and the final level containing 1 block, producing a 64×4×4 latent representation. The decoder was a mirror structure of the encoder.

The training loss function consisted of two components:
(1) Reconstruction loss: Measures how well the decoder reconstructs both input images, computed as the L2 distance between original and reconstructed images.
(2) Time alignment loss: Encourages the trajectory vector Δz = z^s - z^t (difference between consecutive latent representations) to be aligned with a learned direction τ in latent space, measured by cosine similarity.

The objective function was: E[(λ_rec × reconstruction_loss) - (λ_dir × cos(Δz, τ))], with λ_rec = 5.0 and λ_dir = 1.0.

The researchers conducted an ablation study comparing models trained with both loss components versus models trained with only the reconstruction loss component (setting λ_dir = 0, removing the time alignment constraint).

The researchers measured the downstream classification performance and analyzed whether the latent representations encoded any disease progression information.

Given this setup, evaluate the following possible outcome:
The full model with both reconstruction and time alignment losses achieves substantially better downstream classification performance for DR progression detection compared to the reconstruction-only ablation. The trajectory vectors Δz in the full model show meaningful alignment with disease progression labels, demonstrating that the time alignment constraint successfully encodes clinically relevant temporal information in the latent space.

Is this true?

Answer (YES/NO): YES